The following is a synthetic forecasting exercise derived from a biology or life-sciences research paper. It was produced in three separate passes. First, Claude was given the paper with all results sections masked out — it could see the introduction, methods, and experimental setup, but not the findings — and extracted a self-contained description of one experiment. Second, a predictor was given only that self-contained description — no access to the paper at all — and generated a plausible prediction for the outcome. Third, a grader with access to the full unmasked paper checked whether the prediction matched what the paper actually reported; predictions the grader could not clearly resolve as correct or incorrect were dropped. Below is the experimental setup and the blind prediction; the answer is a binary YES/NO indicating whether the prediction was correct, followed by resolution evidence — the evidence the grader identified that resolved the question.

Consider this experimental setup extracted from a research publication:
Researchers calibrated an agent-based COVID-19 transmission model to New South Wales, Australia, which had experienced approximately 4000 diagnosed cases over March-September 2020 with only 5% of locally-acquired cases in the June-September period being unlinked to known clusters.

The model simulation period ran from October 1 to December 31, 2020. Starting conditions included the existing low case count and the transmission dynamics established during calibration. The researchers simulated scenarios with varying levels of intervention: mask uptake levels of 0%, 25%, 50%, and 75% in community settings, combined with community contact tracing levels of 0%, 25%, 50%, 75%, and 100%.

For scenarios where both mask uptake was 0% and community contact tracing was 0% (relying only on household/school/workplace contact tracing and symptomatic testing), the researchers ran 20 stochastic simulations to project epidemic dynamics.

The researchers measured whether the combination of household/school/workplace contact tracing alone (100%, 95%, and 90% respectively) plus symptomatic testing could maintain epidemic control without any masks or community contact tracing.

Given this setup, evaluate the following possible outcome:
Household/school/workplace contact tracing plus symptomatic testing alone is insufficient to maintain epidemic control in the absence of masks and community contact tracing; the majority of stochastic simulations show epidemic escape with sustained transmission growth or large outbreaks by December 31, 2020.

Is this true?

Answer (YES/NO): YES